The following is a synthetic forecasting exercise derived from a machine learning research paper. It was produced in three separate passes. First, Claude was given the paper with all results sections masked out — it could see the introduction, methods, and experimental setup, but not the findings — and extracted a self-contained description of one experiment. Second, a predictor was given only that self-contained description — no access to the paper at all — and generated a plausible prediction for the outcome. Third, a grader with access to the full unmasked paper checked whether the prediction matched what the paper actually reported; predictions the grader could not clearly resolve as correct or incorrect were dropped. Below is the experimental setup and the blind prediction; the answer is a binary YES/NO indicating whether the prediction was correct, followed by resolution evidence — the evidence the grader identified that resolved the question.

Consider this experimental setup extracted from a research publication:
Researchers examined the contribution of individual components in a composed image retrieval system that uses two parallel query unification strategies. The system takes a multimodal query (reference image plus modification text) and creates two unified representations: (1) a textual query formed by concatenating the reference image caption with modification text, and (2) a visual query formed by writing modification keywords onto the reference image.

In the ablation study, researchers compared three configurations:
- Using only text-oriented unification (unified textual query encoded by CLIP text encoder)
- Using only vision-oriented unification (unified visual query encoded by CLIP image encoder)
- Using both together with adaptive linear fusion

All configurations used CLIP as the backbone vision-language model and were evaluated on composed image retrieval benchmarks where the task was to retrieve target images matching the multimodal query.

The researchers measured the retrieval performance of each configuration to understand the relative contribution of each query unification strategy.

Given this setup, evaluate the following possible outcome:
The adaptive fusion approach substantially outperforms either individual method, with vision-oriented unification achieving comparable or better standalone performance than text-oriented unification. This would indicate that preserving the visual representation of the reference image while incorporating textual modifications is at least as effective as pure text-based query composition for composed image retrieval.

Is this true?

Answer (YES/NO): NO